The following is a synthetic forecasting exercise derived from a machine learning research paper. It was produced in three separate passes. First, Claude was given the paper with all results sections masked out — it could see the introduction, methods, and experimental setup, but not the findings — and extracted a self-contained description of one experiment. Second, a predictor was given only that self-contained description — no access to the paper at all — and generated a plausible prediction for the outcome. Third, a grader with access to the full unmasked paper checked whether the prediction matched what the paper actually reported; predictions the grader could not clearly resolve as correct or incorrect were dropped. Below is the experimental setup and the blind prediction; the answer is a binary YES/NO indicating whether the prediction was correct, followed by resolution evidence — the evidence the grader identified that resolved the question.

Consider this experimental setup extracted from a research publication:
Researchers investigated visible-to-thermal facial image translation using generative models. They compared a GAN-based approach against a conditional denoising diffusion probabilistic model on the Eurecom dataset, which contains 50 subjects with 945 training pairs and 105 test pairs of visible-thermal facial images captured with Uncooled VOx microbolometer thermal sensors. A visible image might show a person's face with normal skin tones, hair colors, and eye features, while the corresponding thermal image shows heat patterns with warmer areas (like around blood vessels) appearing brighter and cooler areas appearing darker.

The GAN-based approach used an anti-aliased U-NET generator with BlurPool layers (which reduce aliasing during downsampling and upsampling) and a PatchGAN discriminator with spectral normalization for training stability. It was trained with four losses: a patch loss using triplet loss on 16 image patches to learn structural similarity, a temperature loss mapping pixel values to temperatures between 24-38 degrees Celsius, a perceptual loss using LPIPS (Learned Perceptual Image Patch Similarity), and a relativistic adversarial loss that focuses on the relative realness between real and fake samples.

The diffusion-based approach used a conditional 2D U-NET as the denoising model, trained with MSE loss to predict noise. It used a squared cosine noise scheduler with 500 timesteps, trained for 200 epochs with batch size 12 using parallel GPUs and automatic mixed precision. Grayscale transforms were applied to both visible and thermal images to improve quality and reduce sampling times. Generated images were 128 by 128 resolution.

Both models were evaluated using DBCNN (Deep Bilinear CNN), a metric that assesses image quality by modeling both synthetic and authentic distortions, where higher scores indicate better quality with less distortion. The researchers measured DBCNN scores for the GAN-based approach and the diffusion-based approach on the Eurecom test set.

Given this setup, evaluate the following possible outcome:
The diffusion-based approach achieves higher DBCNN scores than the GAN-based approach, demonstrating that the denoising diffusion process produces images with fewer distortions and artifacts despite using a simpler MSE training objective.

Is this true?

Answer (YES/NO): YES